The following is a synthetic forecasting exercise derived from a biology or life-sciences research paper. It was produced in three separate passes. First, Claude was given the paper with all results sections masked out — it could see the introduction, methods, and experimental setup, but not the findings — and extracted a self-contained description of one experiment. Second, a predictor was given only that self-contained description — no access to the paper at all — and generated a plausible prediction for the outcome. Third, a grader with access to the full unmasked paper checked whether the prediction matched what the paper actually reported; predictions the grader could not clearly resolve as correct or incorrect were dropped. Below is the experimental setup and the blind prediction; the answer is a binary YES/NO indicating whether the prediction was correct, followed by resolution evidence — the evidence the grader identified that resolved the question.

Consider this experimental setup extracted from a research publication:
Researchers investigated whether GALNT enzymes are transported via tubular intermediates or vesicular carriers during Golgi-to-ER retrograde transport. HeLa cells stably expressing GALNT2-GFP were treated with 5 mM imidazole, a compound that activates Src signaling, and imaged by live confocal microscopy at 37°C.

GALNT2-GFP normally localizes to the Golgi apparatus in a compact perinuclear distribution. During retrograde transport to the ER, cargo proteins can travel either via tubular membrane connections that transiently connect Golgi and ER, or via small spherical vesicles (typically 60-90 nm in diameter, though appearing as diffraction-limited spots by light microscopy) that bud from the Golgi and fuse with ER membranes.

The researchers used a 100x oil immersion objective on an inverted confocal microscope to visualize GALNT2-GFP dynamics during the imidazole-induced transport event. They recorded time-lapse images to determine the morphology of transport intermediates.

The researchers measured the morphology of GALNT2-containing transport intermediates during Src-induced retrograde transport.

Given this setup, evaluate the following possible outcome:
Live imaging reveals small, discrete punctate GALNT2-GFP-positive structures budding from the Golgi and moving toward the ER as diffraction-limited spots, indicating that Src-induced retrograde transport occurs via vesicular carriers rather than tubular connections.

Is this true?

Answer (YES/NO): NO